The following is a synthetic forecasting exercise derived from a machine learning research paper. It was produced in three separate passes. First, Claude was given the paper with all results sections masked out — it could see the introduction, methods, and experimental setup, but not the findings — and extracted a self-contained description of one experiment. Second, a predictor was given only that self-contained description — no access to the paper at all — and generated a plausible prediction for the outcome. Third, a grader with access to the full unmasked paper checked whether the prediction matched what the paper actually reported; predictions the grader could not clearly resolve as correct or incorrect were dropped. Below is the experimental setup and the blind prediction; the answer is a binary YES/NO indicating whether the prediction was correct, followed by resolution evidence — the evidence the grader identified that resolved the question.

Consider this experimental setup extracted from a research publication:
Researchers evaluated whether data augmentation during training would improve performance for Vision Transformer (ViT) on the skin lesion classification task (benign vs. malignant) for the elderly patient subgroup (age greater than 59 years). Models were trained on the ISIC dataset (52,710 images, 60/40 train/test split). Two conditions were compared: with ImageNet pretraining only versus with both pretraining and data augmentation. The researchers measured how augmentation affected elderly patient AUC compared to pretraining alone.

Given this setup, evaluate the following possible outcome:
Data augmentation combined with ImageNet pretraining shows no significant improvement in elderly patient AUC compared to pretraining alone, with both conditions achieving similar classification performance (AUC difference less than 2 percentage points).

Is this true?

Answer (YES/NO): NO